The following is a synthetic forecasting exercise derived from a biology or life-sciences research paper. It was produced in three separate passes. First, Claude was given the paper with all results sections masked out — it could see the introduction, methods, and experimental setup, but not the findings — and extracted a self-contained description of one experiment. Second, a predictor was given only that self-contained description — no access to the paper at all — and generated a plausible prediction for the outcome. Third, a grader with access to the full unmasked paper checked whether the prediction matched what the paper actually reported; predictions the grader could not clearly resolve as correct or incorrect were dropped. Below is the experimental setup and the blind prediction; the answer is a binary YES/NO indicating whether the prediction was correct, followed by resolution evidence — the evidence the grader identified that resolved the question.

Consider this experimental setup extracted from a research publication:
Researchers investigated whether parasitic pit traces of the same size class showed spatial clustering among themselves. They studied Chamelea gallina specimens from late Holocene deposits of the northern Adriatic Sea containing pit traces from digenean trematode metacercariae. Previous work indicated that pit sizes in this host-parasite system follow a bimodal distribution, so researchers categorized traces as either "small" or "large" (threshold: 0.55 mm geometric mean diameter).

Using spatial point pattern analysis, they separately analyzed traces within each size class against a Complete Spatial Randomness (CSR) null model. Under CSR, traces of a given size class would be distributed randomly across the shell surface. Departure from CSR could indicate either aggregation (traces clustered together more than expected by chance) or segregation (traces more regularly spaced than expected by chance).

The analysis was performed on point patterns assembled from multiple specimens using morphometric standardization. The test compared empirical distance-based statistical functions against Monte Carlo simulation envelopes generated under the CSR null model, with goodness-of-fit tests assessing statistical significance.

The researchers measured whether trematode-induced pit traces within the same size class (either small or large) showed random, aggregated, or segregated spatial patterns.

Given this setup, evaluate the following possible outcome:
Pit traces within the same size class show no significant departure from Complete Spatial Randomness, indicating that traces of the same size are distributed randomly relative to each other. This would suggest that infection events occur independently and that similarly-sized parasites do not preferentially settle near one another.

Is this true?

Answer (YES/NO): NO